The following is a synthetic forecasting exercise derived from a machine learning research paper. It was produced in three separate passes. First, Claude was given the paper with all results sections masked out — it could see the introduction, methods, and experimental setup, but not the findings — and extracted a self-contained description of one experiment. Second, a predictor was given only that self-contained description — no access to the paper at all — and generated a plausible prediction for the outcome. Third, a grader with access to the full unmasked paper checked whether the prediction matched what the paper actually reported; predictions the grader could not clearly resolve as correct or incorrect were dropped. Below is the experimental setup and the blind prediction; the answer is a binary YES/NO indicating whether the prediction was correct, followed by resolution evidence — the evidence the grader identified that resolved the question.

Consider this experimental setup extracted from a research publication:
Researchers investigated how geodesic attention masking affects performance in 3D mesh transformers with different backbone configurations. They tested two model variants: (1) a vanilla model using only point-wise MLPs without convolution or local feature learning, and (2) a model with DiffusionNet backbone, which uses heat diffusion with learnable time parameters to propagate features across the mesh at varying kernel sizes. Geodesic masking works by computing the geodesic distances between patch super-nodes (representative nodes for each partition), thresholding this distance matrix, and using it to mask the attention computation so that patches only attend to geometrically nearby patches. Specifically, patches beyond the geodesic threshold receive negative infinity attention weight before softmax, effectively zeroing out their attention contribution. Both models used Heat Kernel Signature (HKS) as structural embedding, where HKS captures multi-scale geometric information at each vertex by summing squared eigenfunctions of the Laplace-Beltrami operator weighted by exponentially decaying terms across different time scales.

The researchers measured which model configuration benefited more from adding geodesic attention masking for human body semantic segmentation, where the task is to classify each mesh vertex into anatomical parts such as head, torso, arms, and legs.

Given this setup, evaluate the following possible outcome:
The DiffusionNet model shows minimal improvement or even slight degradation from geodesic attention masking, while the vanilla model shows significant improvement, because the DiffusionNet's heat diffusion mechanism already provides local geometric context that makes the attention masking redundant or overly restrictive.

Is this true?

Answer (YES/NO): YES